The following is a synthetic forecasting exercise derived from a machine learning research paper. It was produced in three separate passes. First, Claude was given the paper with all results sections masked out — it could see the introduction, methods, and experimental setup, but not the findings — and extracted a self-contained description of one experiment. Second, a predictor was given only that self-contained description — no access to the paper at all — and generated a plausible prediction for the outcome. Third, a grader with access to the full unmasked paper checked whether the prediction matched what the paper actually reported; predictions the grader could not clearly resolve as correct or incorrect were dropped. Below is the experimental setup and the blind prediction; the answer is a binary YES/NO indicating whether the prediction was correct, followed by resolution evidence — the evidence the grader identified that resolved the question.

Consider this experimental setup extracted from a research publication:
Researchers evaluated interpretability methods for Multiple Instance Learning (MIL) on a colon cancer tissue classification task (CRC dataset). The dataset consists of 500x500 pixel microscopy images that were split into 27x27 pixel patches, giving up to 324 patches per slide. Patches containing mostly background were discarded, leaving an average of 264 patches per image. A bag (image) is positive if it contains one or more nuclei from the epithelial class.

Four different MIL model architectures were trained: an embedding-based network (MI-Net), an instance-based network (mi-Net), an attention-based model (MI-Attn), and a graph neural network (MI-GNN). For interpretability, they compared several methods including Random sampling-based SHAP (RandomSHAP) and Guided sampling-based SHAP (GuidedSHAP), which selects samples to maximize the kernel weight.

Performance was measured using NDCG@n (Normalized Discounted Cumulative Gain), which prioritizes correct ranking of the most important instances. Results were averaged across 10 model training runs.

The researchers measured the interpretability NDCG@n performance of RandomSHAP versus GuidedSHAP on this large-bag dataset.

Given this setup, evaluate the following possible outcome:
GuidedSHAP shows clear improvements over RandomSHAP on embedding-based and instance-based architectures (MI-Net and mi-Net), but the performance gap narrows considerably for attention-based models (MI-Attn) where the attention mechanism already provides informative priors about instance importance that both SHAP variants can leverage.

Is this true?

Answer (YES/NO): NO